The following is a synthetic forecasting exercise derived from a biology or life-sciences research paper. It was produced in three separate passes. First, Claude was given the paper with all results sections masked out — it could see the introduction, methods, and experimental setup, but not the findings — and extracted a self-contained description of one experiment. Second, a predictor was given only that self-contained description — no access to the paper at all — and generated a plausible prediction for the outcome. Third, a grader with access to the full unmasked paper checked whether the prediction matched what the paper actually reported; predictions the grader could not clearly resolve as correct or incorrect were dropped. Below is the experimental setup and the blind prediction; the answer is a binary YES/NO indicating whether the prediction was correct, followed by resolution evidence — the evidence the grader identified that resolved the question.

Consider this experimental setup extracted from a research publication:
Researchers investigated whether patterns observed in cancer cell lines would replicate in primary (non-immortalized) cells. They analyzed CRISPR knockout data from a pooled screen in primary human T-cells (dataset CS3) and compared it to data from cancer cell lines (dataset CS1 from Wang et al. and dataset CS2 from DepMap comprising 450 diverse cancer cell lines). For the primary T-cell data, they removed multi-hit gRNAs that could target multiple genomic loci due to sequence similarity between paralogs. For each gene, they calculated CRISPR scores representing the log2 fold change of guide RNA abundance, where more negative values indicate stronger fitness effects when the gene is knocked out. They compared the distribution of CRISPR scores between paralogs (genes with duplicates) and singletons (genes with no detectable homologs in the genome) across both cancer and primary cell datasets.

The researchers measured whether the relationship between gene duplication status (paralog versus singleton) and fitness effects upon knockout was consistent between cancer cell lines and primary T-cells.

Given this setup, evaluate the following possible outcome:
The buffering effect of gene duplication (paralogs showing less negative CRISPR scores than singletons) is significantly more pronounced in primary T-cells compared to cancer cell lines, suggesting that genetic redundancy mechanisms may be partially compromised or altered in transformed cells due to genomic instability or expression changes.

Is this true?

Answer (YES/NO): NO